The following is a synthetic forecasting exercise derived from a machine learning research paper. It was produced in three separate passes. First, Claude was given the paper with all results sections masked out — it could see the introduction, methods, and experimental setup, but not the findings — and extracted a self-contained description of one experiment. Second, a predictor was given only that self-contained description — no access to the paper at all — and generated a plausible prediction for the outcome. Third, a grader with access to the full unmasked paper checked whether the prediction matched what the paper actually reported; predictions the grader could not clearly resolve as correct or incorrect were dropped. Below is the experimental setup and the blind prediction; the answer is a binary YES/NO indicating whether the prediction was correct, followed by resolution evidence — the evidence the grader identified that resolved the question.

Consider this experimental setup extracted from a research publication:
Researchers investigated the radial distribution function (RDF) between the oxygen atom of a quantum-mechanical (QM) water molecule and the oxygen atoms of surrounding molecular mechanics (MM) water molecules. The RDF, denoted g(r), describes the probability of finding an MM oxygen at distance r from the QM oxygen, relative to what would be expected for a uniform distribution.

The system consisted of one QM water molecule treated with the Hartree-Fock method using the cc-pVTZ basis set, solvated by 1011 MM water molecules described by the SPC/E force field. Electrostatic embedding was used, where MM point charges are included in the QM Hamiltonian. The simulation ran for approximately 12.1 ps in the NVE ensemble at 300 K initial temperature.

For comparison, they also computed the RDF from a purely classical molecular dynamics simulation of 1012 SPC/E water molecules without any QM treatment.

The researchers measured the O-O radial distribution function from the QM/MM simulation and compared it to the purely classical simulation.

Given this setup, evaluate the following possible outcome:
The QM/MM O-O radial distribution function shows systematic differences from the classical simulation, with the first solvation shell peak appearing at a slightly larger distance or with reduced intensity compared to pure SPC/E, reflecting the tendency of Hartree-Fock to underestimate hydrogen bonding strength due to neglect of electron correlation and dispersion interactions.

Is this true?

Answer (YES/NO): NO